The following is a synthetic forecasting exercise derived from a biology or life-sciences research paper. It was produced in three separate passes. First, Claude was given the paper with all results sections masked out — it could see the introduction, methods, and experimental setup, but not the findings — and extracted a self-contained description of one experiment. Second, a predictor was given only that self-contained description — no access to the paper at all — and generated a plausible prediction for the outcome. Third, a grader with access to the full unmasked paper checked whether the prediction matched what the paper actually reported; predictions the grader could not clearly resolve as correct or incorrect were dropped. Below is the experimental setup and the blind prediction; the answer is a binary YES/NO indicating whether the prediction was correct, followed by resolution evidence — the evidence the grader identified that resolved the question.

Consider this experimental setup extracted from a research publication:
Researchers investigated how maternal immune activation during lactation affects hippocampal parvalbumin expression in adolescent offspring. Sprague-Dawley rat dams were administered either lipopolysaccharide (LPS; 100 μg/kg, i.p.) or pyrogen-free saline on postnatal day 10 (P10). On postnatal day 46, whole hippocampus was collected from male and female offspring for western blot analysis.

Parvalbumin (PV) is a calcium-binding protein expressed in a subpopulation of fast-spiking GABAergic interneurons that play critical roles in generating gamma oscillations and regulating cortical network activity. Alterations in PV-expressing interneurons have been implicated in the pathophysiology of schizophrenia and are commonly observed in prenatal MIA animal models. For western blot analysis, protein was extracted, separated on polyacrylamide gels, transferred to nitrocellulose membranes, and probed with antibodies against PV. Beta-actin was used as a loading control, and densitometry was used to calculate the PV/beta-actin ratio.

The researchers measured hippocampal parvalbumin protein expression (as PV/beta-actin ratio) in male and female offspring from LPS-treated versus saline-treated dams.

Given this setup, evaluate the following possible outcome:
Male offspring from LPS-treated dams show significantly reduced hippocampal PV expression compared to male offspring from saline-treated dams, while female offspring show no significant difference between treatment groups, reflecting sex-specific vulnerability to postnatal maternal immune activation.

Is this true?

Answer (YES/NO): YES